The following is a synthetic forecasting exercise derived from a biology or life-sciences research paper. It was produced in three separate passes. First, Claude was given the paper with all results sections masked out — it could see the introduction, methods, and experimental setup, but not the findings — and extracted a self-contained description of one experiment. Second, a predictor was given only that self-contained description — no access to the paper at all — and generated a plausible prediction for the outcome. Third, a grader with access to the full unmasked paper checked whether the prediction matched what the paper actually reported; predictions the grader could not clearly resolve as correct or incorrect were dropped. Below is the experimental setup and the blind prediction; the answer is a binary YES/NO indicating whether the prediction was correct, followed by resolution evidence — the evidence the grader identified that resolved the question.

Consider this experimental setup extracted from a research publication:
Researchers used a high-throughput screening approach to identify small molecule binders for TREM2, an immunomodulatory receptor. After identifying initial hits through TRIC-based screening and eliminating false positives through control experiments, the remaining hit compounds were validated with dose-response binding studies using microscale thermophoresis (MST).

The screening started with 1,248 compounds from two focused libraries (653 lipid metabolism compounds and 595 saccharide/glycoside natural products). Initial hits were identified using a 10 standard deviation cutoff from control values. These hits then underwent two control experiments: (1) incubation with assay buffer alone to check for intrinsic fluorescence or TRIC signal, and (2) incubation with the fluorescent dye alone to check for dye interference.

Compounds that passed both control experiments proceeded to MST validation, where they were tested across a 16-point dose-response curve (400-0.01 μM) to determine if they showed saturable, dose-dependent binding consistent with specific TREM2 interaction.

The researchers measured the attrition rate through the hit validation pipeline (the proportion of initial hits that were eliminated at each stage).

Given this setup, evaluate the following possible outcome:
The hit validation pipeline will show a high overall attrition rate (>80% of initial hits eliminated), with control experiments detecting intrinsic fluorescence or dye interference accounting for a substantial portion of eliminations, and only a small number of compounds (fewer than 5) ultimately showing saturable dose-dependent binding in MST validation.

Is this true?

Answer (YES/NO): NO